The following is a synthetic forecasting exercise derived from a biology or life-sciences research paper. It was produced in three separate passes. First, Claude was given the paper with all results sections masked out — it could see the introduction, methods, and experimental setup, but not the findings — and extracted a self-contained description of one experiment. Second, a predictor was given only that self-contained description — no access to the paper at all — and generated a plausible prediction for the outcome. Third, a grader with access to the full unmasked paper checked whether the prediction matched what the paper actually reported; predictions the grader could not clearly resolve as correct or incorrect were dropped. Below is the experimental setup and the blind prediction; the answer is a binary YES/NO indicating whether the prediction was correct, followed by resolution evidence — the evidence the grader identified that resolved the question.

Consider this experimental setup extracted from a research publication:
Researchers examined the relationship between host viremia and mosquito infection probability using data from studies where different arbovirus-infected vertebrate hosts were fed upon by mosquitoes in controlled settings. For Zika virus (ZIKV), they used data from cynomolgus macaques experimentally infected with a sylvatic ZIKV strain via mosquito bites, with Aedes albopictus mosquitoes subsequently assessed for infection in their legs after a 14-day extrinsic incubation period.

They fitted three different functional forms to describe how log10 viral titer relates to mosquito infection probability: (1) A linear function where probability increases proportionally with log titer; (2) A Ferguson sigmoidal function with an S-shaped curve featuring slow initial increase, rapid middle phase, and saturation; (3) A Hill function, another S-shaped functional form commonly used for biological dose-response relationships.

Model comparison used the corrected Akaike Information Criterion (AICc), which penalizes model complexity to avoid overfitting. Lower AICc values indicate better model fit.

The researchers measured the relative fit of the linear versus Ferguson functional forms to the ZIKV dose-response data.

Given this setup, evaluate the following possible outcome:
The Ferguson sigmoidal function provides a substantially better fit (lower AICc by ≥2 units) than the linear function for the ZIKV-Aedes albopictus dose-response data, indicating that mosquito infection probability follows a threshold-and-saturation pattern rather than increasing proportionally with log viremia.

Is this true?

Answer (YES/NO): NO